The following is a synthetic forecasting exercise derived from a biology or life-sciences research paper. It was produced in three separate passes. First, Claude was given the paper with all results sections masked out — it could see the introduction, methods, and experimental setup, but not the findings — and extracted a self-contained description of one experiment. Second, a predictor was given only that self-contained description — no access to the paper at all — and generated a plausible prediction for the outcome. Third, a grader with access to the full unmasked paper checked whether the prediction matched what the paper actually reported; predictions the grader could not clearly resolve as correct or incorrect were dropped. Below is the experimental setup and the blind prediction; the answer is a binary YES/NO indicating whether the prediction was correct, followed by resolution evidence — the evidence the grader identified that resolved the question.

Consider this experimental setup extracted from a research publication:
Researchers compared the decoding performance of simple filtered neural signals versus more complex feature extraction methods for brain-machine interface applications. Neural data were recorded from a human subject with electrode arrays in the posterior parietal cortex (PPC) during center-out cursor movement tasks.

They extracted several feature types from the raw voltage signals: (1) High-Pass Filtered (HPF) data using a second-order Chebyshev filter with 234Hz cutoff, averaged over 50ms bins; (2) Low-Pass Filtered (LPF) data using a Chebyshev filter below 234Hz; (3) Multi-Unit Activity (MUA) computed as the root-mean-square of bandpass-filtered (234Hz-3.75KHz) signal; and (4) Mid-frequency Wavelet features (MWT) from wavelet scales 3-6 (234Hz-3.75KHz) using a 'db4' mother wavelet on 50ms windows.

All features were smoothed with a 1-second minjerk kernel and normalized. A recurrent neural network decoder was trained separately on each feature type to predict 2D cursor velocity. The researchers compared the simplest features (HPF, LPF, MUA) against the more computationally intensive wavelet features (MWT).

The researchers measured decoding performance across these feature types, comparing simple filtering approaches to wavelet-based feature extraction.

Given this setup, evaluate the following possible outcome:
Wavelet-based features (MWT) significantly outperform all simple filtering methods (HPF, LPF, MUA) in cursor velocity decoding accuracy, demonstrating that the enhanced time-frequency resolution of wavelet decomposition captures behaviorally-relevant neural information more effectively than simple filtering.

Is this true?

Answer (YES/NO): YES